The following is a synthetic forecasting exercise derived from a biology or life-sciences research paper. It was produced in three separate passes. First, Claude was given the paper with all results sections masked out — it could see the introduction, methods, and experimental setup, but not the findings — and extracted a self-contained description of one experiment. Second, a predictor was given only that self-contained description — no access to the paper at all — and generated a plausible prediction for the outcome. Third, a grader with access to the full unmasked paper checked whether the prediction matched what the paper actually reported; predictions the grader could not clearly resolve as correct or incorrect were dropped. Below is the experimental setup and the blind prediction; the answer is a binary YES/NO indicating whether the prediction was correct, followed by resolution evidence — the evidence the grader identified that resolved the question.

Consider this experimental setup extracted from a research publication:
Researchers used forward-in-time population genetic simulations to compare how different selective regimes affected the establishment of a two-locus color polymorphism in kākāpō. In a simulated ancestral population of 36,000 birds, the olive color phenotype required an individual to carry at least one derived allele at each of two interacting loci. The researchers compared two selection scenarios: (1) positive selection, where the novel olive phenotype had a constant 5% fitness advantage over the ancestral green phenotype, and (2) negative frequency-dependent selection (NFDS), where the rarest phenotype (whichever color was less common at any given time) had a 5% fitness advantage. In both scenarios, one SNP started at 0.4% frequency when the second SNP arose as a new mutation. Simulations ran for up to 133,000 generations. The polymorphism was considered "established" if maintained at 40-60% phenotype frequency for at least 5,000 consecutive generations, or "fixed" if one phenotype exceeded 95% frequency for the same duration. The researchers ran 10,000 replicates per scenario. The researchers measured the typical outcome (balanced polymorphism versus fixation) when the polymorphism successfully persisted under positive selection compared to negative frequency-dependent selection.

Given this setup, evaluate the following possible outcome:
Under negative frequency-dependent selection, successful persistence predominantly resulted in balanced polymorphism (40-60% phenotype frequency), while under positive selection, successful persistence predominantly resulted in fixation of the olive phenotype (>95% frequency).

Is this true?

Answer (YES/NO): YES